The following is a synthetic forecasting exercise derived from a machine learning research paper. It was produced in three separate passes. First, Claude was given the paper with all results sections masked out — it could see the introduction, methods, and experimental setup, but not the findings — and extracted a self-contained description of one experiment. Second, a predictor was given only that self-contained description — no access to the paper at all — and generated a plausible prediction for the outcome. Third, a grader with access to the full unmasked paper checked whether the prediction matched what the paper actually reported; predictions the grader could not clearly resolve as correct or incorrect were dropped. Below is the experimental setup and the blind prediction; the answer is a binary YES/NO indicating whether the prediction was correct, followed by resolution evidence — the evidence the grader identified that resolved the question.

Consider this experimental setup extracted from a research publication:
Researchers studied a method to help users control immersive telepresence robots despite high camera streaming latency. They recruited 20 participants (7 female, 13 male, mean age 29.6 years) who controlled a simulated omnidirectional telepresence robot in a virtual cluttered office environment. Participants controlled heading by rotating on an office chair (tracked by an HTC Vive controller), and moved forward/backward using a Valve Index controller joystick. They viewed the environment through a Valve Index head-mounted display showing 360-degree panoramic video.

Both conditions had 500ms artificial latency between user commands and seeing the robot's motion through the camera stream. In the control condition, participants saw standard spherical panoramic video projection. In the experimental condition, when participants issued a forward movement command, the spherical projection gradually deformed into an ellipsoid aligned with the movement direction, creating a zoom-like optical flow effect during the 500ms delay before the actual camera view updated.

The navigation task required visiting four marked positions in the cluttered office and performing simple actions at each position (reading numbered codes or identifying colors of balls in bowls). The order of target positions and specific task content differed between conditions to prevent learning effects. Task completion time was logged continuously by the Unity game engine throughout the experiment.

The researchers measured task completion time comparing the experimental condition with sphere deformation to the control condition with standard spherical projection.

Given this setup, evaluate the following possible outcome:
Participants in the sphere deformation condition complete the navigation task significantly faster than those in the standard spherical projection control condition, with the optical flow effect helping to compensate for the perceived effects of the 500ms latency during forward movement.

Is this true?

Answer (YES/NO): NO